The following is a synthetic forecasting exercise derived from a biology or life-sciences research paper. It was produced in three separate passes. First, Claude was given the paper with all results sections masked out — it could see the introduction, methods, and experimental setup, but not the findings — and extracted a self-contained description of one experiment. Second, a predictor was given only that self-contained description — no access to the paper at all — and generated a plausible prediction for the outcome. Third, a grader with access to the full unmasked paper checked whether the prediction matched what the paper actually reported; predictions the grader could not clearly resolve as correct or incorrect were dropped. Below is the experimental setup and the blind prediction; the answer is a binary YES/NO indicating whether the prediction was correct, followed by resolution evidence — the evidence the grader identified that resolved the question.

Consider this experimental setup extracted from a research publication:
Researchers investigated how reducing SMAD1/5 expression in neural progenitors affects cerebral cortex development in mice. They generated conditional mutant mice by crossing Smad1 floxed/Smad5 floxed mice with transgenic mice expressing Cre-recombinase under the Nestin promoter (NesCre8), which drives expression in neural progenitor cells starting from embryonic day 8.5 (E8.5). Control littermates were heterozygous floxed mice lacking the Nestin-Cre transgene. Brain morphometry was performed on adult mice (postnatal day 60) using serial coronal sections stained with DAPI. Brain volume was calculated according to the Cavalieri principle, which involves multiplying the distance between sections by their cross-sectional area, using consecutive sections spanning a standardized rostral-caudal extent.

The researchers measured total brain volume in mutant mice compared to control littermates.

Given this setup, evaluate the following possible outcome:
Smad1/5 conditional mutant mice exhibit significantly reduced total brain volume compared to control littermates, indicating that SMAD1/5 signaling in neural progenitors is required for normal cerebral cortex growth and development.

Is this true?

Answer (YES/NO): YES